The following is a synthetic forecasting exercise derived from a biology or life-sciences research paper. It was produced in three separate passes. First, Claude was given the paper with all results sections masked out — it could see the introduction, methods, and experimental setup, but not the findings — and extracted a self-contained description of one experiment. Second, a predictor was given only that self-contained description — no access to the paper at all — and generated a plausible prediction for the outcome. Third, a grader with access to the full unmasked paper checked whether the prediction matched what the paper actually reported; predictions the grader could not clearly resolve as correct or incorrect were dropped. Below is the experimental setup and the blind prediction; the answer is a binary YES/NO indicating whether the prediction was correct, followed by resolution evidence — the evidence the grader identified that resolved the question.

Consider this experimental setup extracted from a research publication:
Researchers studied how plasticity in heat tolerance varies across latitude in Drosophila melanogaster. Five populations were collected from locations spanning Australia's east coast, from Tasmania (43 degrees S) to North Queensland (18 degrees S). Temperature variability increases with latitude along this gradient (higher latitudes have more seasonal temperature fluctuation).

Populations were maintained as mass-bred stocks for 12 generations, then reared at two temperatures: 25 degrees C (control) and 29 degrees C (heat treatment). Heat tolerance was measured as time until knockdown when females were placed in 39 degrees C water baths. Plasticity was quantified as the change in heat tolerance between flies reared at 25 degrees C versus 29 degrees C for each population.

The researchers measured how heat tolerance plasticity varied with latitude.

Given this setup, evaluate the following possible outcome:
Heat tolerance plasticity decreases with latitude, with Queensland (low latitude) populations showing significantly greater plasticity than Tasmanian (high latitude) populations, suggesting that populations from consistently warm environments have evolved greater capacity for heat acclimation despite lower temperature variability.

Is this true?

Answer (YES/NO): NO